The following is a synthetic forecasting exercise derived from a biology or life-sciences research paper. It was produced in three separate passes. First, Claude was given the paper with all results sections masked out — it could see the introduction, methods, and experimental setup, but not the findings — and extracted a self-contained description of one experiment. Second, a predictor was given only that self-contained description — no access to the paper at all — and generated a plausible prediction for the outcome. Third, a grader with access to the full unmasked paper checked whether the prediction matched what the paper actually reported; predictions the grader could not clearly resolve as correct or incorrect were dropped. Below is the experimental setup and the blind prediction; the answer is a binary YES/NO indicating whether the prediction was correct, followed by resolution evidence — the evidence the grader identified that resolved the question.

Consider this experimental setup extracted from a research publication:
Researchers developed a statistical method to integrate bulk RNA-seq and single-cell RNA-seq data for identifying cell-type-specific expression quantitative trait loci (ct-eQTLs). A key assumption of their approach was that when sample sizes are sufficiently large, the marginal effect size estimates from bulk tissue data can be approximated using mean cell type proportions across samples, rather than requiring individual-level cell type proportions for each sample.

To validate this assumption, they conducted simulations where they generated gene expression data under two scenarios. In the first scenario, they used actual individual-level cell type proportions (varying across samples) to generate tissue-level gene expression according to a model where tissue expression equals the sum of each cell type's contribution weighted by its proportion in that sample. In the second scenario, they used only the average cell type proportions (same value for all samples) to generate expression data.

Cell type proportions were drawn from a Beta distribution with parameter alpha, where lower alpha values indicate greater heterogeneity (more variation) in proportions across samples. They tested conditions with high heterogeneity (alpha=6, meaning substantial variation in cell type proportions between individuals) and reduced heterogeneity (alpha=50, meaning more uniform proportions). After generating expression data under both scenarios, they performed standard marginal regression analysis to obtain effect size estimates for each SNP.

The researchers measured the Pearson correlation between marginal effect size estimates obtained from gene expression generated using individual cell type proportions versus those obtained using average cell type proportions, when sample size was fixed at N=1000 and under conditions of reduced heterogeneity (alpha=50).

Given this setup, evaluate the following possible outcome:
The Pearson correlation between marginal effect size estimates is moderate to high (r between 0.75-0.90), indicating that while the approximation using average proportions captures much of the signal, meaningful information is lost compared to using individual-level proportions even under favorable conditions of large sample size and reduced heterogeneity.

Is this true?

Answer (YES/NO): NO